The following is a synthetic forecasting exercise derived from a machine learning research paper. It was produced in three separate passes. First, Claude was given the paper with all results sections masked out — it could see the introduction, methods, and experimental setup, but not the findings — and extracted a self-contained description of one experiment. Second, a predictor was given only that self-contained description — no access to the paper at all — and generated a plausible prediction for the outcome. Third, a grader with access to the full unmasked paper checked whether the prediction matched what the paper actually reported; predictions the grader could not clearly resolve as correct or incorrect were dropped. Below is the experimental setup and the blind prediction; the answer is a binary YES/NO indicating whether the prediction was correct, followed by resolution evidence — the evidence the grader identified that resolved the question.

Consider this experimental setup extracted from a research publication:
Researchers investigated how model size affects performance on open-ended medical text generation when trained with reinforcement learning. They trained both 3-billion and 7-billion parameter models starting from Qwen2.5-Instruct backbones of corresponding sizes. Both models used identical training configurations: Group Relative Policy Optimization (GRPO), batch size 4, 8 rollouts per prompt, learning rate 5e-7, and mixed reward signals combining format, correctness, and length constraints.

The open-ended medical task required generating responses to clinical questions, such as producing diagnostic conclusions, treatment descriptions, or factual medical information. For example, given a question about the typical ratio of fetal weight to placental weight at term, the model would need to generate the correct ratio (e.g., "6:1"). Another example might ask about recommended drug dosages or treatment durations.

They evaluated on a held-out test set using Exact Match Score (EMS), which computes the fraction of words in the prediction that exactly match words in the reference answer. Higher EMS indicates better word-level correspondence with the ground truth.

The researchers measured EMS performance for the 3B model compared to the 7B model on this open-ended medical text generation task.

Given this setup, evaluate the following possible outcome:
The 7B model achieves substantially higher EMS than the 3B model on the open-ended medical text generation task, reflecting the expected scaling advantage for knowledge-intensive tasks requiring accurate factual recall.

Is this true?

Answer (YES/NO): NO